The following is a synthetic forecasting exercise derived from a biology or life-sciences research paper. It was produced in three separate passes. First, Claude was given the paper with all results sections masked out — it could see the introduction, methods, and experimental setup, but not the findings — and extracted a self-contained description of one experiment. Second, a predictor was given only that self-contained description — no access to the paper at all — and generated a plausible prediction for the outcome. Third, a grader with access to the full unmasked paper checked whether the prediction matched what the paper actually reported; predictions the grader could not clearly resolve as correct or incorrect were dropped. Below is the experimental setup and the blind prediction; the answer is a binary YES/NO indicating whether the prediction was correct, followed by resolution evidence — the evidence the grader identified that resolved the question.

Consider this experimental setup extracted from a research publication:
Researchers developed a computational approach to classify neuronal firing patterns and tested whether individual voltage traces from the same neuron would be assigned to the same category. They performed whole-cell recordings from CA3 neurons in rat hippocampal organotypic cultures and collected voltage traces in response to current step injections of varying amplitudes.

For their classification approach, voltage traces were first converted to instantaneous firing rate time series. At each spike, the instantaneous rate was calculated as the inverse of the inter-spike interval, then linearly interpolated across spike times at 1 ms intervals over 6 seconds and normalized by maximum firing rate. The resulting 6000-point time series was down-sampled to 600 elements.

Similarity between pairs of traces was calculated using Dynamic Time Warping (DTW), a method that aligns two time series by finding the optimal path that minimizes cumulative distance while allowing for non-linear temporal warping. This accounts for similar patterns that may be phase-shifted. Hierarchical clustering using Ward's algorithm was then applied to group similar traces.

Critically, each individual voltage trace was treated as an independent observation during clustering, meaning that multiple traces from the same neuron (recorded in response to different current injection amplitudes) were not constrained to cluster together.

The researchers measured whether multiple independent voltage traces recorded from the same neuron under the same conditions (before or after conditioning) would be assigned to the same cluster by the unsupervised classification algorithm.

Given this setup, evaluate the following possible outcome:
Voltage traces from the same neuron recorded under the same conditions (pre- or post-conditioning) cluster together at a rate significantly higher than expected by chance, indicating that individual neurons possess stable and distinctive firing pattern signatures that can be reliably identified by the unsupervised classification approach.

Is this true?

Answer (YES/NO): YES